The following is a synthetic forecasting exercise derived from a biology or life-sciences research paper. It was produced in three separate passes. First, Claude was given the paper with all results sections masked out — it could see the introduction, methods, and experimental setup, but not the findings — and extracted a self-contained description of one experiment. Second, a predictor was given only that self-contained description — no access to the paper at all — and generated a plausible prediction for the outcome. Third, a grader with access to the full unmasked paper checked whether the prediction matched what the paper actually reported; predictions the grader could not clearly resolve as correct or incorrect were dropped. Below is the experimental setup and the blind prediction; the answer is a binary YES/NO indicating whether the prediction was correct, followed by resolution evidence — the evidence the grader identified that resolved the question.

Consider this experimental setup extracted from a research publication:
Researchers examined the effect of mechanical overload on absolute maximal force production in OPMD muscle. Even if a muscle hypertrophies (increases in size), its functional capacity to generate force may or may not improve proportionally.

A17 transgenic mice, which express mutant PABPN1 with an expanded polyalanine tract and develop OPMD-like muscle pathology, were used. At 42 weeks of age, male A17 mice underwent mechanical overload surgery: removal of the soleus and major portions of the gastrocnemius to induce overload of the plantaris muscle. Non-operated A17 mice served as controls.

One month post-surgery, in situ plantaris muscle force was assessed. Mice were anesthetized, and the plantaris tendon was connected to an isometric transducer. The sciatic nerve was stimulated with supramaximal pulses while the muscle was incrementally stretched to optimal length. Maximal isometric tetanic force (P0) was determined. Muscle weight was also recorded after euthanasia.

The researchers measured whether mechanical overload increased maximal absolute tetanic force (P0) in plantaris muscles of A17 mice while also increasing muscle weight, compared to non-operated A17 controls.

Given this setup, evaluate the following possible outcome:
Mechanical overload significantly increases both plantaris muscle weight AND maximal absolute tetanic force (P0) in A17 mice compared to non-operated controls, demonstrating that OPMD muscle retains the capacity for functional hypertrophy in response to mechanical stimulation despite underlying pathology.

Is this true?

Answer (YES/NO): YES